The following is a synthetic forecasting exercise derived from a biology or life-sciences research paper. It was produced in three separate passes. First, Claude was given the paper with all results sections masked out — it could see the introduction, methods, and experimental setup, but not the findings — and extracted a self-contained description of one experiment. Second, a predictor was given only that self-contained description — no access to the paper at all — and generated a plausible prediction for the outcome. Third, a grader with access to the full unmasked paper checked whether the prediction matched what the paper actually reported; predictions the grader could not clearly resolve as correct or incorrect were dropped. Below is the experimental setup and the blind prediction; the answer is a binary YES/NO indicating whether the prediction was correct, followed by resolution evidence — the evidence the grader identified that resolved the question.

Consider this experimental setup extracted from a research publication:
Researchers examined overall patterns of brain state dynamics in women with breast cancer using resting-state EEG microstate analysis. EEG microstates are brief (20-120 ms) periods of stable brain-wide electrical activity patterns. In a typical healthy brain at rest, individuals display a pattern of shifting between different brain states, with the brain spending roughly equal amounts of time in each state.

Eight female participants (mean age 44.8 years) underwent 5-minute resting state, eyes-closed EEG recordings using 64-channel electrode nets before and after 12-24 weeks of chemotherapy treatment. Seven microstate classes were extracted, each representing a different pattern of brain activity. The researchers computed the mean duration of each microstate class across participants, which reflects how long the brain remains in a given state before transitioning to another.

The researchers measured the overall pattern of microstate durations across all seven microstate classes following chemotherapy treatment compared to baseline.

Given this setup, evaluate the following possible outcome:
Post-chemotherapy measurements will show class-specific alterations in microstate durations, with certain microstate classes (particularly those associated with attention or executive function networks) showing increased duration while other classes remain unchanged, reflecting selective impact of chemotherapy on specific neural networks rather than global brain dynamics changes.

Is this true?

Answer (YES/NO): NO